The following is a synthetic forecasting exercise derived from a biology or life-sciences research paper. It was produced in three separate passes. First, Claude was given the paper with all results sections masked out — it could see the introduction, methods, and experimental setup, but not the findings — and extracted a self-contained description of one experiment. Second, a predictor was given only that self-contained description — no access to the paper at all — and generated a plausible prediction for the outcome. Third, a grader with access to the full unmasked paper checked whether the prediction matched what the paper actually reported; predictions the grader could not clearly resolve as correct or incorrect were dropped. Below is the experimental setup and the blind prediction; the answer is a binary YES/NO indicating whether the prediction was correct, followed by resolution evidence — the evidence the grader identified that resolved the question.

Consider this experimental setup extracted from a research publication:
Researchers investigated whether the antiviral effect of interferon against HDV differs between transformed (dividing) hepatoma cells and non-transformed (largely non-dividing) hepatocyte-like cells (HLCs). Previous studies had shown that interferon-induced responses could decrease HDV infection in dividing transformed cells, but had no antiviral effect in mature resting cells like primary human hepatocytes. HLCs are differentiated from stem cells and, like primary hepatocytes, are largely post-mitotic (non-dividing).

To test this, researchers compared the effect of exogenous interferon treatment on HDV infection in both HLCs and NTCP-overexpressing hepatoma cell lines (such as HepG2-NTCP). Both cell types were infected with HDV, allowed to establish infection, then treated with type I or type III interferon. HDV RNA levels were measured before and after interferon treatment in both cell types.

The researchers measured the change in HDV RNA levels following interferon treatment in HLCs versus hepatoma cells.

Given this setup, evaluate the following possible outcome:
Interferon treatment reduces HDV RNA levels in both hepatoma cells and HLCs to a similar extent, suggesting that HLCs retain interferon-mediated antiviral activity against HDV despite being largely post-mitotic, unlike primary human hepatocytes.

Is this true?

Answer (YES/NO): NO